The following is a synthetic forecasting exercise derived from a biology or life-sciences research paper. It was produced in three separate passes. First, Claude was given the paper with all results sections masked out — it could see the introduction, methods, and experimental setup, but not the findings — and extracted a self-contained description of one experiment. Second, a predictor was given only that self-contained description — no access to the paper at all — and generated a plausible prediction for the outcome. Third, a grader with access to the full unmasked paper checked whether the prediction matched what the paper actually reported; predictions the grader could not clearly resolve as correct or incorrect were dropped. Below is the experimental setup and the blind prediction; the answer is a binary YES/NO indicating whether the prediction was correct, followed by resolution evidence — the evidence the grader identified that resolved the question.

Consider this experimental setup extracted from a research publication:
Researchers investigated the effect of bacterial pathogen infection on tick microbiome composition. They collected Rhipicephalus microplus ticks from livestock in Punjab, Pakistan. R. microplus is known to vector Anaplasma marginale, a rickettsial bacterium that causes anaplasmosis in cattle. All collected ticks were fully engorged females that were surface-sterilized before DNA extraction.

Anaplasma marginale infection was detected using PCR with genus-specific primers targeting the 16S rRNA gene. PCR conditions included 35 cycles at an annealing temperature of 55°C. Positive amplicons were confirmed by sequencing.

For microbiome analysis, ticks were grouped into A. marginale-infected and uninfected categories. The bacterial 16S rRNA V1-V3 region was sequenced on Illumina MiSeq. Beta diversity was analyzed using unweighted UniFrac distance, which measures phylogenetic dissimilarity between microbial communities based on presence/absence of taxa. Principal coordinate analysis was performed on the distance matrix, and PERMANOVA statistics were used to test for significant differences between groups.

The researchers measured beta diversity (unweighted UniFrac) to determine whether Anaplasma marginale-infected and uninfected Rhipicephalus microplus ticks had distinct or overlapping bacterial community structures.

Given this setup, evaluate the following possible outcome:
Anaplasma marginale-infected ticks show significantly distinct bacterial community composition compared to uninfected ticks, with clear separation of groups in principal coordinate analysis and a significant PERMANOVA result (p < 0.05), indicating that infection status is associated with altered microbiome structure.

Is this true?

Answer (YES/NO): NO